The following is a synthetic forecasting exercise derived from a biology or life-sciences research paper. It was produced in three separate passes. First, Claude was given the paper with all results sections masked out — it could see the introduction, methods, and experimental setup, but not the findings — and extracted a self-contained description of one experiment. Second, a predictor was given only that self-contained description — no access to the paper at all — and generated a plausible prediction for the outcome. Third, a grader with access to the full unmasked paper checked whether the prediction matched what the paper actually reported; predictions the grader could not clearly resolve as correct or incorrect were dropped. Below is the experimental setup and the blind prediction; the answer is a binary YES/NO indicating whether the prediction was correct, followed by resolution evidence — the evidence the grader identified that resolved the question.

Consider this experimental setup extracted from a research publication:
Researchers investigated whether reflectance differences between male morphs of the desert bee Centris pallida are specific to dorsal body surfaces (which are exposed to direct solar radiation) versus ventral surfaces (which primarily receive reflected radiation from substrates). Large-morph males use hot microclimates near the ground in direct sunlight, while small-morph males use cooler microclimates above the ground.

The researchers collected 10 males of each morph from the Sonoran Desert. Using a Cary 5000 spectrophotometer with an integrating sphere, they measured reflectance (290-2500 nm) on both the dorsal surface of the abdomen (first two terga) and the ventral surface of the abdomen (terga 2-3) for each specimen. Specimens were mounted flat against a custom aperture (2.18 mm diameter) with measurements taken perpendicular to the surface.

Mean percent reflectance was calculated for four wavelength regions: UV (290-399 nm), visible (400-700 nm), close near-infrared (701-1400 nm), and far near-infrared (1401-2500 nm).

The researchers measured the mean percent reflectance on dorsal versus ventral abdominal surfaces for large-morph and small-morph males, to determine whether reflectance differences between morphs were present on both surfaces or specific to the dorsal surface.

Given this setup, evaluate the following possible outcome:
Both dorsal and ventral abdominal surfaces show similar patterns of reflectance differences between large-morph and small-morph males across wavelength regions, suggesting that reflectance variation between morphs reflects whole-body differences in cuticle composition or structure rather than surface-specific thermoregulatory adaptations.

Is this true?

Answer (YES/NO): NO